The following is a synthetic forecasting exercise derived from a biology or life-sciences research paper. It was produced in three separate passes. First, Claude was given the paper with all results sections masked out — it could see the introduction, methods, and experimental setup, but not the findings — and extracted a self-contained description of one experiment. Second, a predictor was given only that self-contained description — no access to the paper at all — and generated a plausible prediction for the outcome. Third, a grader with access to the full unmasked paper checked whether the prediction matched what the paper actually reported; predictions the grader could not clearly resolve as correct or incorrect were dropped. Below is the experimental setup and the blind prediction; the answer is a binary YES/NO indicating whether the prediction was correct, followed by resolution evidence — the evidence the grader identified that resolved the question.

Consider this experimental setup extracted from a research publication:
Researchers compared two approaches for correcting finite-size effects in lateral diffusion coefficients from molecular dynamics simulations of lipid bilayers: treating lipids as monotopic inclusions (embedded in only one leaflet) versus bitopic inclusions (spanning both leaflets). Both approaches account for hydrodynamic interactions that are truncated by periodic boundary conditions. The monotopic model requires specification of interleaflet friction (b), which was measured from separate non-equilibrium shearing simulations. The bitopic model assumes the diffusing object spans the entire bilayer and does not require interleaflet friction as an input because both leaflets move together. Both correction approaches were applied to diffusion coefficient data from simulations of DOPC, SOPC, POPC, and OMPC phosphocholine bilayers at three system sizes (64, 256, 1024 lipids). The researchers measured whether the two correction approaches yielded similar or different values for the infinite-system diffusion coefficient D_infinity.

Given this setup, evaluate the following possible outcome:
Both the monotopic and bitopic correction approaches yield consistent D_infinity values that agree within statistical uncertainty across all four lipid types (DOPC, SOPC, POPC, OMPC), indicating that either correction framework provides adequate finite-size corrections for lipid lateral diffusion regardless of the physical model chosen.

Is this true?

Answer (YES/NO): NO